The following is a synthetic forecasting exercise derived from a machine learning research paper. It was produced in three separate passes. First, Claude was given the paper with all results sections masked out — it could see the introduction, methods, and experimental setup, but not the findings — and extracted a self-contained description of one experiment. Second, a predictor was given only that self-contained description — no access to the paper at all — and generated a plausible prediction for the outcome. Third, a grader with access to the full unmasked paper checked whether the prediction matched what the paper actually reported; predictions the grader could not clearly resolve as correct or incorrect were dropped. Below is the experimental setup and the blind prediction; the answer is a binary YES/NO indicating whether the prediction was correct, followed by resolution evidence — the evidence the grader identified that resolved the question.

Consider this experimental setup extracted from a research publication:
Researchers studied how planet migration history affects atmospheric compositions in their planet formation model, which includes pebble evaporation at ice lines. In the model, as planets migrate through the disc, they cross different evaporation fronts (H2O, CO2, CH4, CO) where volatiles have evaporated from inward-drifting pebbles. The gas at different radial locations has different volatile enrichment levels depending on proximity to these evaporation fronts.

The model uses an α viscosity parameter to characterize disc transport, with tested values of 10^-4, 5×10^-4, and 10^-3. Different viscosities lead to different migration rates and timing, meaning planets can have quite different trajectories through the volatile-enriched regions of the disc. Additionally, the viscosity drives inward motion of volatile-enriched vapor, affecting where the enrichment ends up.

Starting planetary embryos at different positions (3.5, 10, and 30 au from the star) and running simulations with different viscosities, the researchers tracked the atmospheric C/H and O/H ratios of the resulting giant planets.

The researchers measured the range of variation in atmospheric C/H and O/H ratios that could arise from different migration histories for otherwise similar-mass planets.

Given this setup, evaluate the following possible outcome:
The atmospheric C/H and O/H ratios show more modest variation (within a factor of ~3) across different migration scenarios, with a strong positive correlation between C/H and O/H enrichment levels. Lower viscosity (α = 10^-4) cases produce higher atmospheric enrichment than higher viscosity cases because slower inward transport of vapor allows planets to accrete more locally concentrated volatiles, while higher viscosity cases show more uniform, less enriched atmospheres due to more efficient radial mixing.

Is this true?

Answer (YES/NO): NO